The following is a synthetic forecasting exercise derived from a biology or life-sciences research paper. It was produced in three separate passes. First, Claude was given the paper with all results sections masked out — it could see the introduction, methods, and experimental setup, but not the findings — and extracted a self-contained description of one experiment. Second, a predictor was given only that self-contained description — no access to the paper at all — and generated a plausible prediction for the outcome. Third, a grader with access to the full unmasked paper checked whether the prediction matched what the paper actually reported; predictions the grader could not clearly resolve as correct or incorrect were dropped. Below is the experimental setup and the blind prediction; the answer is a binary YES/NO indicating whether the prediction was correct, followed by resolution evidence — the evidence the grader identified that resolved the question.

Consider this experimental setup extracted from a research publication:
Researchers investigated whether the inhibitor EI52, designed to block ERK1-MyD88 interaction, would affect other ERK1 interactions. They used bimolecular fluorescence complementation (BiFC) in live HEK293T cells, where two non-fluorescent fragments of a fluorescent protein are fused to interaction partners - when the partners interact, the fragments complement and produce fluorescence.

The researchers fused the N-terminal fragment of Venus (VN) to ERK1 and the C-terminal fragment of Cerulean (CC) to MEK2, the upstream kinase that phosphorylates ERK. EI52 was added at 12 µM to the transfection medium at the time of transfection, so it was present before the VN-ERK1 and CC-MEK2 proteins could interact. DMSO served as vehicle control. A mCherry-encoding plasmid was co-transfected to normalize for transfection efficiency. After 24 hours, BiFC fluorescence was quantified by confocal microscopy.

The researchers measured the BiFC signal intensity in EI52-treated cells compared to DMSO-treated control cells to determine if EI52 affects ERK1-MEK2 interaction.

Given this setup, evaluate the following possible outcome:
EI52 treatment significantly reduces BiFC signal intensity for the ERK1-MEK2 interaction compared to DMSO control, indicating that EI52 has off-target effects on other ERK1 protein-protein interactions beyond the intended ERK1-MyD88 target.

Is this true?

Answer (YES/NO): NO